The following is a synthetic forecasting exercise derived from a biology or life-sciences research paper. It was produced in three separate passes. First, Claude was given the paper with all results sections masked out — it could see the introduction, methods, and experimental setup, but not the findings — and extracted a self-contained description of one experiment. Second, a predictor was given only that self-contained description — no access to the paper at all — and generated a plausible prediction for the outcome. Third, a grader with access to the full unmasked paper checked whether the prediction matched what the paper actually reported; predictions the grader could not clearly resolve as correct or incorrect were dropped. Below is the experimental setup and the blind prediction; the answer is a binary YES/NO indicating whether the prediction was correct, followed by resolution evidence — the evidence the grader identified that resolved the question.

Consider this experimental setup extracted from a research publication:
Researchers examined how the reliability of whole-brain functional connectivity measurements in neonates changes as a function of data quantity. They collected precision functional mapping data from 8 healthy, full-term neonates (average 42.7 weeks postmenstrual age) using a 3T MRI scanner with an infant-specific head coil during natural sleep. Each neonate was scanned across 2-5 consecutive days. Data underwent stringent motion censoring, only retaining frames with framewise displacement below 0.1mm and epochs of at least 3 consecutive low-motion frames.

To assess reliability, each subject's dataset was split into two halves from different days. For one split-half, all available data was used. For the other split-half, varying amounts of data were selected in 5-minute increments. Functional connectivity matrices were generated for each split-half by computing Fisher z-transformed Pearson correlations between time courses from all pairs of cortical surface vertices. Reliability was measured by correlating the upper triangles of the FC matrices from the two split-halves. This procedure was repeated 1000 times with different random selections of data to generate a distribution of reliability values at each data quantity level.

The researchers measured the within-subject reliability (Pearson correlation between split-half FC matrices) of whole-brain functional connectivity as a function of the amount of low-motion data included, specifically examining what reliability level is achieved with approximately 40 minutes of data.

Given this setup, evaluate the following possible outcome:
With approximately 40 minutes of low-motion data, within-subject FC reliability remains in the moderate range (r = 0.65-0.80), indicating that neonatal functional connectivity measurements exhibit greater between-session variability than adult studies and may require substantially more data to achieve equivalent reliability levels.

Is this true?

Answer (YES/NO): YES